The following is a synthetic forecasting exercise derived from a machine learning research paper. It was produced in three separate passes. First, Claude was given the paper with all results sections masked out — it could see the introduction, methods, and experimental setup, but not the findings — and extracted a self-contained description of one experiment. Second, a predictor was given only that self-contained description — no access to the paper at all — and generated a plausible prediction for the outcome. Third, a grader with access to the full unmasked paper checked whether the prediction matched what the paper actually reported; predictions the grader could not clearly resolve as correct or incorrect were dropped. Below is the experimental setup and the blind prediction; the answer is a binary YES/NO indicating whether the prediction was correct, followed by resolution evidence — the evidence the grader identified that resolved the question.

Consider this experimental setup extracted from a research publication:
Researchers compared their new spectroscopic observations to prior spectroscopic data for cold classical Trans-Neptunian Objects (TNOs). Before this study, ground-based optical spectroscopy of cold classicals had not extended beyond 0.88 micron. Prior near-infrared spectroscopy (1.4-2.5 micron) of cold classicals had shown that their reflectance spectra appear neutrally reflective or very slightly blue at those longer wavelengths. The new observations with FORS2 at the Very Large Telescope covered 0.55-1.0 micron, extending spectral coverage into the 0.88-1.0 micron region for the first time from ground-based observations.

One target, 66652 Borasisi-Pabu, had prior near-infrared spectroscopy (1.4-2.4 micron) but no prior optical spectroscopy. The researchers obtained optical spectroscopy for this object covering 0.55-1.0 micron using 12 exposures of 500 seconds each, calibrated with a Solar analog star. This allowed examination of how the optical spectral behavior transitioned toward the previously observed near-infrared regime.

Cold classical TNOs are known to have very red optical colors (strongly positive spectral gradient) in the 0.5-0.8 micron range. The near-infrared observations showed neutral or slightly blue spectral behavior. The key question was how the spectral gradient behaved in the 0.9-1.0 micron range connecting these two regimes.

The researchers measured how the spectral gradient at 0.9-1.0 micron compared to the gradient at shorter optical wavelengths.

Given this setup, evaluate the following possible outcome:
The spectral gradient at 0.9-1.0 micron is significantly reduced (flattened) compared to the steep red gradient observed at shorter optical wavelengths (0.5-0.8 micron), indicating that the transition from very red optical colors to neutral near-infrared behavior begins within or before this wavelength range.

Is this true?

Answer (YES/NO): YES